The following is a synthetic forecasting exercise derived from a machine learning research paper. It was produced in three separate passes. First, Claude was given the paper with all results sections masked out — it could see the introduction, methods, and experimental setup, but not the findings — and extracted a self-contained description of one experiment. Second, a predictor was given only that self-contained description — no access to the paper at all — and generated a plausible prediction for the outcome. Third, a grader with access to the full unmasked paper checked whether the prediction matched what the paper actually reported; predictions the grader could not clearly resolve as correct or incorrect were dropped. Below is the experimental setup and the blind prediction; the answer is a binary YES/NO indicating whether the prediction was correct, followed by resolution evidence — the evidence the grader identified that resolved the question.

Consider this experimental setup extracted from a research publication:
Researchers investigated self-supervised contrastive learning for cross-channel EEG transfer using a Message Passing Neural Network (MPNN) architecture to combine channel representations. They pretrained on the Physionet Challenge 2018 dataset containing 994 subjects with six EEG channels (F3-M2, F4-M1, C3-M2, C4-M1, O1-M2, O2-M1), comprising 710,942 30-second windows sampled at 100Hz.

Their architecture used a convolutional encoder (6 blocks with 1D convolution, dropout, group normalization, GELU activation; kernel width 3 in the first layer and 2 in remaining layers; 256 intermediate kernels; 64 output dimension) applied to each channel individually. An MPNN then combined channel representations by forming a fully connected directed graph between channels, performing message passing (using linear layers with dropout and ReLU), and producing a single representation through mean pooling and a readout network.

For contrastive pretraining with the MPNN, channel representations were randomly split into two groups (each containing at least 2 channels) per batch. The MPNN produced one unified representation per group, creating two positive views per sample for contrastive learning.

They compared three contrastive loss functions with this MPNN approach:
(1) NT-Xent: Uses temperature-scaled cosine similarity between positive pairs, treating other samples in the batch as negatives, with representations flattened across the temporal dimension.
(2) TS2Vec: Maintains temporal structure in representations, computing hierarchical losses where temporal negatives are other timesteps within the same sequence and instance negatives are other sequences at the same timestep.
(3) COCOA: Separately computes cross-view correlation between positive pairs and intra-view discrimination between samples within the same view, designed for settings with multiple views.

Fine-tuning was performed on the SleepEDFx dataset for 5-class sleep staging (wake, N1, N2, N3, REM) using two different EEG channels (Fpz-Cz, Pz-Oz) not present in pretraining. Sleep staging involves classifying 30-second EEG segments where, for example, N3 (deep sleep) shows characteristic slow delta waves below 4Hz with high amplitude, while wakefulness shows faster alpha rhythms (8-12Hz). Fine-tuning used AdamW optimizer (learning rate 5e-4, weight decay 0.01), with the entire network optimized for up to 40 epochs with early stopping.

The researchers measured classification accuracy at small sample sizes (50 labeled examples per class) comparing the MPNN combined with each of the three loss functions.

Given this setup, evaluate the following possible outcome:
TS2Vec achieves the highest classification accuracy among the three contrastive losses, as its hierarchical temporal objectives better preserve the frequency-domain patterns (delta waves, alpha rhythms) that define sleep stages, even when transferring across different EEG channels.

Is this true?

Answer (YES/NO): YES